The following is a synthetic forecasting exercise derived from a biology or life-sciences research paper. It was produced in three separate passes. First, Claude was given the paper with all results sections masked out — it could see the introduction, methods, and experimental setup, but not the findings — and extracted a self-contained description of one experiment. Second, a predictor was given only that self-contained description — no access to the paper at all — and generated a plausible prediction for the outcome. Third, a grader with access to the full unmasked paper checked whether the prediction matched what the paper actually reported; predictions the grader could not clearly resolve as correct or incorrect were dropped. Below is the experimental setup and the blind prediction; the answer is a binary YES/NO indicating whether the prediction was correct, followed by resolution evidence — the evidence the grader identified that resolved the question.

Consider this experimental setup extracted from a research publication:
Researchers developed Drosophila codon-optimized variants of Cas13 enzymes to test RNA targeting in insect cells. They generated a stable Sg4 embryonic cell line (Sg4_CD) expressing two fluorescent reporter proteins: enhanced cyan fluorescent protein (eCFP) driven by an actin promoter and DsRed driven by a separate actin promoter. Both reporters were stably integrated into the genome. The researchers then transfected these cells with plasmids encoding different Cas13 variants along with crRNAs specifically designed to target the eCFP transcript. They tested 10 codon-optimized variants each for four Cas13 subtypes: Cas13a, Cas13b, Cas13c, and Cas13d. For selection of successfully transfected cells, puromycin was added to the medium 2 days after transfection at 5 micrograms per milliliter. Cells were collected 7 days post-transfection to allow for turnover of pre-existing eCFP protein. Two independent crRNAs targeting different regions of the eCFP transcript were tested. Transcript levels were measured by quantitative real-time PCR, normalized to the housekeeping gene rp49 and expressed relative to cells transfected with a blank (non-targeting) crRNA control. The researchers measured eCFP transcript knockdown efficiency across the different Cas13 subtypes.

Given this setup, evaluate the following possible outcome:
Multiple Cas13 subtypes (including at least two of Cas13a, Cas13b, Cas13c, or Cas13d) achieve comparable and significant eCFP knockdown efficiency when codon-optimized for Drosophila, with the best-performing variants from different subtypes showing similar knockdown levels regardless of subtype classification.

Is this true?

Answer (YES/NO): NO